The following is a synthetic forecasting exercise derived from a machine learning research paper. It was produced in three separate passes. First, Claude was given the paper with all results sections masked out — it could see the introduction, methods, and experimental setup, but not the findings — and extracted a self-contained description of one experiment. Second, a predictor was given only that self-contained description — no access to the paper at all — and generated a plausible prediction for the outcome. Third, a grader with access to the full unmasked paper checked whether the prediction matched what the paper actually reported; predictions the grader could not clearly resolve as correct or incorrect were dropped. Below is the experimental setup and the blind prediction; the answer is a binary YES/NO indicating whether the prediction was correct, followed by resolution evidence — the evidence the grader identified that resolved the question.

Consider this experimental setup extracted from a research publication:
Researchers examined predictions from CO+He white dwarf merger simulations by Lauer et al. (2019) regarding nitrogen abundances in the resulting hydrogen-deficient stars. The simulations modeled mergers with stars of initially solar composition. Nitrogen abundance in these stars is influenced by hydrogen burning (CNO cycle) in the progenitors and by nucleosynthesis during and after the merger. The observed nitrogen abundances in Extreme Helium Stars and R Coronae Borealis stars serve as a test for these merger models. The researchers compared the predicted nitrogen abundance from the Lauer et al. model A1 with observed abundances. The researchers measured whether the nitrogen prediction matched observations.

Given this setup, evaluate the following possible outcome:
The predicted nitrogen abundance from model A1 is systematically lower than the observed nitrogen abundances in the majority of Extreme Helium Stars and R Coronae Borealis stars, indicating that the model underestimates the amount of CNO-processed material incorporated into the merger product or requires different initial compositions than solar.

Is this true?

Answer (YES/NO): YES